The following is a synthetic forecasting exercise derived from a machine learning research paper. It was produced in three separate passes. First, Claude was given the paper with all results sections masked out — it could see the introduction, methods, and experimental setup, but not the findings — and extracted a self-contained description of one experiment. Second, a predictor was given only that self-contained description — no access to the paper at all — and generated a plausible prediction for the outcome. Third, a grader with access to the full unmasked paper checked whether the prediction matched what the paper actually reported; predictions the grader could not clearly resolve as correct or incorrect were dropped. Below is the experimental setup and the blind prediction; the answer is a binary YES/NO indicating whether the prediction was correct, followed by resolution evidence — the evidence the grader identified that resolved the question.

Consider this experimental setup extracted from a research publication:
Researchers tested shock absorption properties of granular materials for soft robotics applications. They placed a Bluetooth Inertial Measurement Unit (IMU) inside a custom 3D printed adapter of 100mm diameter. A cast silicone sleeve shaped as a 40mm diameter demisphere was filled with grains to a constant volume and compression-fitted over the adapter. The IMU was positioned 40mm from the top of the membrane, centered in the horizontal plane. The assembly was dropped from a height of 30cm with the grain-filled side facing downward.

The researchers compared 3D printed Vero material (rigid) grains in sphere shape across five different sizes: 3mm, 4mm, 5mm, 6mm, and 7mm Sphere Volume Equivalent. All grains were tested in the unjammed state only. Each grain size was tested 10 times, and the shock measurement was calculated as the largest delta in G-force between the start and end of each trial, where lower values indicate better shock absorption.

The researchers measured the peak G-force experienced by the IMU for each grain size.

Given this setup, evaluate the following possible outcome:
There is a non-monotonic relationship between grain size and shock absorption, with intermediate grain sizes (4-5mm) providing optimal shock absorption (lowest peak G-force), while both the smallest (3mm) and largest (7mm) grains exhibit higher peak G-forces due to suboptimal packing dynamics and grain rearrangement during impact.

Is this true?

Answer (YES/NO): NO